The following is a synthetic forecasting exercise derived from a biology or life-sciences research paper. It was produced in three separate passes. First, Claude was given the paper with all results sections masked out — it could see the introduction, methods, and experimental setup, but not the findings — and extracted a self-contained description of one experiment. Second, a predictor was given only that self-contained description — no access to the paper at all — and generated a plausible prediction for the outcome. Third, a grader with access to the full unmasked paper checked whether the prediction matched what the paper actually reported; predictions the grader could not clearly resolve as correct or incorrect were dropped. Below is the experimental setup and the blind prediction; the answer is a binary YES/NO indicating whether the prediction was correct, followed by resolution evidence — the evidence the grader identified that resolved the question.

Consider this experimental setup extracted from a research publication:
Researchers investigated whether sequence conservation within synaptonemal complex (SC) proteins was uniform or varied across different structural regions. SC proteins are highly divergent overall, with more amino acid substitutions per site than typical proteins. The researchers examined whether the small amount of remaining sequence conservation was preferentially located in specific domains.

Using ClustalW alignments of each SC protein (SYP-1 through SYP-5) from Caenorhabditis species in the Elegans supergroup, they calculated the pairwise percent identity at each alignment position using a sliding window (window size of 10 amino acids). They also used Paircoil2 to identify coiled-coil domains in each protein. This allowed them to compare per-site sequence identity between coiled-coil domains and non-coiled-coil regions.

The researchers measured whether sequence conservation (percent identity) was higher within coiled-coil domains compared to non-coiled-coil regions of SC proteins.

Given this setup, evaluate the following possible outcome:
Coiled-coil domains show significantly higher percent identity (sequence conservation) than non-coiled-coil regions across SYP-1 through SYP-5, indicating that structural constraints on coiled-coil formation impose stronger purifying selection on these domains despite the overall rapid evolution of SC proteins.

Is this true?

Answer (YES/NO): NO